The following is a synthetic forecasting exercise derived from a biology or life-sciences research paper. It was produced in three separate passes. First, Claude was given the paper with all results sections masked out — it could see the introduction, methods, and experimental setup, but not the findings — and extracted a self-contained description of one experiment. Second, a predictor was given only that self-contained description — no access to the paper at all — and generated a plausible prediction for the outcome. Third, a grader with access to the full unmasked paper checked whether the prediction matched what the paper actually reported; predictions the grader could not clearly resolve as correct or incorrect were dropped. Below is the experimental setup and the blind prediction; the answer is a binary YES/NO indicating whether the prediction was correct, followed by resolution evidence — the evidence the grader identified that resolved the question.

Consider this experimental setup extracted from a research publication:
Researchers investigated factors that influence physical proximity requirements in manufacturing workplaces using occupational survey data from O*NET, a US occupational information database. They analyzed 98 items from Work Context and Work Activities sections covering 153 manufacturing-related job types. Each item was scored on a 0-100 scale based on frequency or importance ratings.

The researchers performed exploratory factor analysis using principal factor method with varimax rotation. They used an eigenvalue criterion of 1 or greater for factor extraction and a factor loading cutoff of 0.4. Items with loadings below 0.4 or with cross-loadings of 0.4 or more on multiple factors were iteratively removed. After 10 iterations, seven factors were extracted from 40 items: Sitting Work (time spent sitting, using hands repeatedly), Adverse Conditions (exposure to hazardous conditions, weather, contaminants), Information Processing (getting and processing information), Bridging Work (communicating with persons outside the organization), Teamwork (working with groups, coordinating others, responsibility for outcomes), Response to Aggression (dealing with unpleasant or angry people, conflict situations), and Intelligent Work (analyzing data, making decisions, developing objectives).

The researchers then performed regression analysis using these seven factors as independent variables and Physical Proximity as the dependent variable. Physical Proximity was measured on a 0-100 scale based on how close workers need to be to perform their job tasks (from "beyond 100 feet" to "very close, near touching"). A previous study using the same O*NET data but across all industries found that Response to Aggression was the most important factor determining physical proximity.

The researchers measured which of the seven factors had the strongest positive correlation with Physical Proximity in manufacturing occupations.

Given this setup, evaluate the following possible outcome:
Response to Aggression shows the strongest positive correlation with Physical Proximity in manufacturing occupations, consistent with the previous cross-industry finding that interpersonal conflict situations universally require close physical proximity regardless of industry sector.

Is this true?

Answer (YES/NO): NO